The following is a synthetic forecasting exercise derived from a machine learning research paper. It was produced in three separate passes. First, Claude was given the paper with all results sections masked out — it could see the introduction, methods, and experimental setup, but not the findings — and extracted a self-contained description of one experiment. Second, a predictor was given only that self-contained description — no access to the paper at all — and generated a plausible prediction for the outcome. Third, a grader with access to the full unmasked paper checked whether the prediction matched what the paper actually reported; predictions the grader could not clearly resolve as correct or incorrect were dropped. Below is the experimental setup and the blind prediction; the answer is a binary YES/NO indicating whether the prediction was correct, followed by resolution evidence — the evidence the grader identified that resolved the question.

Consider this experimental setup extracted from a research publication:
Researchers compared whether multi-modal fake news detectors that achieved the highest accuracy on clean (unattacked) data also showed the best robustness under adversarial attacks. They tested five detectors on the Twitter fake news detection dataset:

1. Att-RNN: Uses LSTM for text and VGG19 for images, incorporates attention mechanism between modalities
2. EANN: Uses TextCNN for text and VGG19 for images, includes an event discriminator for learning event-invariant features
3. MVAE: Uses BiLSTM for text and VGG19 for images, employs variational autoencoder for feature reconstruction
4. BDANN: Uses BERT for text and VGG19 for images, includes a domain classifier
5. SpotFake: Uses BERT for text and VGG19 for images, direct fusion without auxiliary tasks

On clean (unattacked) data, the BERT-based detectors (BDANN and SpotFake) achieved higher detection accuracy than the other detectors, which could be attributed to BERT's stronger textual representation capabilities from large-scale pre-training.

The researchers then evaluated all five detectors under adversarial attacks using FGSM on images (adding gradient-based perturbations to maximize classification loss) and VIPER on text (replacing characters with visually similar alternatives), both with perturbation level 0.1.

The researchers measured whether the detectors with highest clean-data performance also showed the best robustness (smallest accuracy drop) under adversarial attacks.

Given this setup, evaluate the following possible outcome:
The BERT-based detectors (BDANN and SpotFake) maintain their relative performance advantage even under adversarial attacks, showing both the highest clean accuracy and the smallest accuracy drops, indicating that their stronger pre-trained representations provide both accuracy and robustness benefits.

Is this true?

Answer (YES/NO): NO